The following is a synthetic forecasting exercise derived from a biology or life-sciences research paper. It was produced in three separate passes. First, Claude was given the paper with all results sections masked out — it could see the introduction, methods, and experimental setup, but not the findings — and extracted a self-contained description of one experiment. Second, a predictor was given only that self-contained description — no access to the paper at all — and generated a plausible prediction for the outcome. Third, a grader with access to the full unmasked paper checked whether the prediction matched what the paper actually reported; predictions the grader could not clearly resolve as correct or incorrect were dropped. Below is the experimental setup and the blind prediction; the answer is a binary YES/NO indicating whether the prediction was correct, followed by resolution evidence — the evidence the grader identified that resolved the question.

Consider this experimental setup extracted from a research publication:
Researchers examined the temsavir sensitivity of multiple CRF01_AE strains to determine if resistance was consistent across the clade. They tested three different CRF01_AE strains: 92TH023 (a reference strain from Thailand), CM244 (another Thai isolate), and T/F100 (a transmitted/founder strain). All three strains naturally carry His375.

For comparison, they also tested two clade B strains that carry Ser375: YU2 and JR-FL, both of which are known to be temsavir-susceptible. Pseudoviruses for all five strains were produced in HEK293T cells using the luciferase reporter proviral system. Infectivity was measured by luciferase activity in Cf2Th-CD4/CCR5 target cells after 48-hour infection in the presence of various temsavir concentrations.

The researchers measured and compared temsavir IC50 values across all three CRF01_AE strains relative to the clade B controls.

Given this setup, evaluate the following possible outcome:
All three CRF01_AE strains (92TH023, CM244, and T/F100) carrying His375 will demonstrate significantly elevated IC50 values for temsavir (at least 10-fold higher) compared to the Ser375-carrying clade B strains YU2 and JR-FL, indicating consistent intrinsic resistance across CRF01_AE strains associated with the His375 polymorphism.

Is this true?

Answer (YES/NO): YES